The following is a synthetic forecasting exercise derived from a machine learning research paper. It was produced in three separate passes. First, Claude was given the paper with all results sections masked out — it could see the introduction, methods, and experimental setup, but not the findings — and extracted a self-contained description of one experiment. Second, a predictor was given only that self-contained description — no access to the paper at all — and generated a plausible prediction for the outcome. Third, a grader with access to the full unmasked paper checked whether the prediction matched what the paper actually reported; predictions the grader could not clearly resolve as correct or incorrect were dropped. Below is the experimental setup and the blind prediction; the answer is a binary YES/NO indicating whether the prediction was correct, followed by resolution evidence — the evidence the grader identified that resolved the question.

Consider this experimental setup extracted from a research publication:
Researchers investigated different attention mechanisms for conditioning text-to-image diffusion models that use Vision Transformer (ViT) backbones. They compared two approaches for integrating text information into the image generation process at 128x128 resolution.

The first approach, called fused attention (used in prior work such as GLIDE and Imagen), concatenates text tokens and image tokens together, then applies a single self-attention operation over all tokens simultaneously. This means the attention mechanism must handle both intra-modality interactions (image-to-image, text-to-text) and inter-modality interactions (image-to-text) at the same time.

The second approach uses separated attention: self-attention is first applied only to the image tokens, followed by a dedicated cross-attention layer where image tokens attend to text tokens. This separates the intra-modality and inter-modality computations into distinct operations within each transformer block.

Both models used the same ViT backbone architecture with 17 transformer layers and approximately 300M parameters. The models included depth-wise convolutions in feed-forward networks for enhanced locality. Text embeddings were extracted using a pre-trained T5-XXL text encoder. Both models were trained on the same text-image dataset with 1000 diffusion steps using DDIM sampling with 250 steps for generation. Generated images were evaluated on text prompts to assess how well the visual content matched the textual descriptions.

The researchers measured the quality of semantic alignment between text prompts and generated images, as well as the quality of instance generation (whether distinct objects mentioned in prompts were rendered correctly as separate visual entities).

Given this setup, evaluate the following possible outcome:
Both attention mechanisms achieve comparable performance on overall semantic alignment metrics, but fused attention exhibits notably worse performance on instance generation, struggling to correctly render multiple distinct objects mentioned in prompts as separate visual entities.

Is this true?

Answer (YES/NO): NO